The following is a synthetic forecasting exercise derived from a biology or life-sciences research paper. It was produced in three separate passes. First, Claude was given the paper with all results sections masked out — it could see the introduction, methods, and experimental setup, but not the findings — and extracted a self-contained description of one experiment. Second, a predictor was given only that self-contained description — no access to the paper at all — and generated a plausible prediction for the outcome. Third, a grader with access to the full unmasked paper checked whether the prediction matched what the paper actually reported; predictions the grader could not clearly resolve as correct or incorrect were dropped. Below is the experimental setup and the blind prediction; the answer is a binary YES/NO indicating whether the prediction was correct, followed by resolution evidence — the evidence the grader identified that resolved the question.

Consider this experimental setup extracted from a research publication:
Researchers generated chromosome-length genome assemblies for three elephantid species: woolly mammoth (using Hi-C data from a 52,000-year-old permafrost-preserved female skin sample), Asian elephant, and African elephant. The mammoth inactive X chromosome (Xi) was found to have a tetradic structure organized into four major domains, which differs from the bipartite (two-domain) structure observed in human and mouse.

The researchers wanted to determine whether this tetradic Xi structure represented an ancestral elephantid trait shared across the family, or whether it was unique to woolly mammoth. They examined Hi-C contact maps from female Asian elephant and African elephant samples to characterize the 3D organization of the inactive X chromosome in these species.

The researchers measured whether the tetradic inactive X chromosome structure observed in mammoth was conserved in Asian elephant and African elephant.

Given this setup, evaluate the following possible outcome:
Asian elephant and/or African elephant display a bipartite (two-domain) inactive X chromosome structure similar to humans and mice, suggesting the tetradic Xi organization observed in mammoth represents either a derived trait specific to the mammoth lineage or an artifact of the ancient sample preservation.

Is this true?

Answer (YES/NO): NO